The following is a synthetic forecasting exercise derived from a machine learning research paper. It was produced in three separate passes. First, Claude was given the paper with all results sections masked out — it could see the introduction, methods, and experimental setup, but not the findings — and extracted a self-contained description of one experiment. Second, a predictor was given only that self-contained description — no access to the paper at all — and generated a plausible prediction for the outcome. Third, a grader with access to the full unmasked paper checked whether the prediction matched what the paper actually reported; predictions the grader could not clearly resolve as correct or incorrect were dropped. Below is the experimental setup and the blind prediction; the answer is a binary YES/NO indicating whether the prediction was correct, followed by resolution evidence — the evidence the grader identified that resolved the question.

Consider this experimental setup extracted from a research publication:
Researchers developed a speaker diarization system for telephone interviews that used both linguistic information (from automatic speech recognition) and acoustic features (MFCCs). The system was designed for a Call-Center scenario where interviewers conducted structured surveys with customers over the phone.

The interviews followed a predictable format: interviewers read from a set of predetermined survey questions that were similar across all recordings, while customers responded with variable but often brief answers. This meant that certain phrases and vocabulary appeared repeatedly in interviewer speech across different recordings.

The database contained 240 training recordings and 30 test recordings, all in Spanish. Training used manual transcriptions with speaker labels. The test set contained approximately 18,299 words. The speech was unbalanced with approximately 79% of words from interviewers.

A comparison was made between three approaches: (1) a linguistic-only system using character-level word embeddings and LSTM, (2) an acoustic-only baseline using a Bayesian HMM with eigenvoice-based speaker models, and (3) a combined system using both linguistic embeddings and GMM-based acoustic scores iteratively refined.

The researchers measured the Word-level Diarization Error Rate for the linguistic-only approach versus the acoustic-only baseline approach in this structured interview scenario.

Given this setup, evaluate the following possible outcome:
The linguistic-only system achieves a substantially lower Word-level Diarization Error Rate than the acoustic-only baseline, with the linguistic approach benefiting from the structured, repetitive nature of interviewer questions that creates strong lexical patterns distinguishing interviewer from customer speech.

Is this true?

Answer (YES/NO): YES